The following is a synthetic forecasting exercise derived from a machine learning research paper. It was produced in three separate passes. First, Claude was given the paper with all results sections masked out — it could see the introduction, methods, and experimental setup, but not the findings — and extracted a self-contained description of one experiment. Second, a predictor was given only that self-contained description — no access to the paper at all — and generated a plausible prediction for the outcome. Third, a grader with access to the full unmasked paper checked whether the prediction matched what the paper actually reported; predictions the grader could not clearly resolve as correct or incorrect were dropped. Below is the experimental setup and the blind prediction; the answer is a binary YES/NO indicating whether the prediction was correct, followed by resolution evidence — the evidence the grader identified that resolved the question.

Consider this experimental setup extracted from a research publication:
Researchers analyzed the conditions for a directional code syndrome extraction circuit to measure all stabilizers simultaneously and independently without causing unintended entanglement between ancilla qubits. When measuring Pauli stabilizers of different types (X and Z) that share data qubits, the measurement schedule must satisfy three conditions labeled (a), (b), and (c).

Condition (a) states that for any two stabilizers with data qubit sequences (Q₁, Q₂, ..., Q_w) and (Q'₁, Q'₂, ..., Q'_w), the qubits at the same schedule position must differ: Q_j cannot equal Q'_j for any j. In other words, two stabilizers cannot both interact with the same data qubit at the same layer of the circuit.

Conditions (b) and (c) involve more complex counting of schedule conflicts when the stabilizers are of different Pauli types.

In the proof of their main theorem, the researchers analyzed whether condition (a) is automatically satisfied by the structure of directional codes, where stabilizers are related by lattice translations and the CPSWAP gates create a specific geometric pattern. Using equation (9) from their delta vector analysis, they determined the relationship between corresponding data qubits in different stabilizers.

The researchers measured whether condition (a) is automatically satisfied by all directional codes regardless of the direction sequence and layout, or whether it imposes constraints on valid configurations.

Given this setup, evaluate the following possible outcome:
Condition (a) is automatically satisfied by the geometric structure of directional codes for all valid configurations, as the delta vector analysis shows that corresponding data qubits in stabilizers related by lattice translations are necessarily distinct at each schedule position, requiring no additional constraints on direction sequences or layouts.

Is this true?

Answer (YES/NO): YES